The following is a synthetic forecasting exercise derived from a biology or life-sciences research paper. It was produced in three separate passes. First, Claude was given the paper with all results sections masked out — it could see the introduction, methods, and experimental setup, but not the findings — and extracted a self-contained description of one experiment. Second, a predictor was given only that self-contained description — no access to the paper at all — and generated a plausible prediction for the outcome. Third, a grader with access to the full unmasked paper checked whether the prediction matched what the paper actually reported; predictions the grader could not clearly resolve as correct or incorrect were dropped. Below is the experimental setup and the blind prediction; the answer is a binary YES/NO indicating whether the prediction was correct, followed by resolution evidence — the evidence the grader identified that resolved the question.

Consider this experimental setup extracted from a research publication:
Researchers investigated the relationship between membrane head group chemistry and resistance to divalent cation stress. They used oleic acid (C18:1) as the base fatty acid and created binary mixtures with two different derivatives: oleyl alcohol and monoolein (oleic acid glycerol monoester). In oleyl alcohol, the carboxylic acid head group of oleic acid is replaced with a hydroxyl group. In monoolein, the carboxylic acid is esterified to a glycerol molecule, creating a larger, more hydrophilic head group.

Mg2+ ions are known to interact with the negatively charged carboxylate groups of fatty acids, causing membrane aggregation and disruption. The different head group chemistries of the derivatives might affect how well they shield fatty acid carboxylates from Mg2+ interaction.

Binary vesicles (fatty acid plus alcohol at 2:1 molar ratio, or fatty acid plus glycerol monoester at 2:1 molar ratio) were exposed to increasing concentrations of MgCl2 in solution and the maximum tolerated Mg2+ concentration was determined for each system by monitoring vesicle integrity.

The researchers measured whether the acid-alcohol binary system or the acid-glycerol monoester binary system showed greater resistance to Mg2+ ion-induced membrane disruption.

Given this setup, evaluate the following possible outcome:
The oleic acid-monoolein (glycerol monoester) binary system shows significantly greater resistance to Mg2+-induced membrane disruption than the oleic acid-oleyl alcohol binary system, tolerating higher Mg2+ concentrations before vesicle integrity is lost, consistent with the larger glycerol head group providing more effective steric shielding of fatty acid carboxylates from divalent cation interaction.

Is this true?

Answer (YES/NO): NO